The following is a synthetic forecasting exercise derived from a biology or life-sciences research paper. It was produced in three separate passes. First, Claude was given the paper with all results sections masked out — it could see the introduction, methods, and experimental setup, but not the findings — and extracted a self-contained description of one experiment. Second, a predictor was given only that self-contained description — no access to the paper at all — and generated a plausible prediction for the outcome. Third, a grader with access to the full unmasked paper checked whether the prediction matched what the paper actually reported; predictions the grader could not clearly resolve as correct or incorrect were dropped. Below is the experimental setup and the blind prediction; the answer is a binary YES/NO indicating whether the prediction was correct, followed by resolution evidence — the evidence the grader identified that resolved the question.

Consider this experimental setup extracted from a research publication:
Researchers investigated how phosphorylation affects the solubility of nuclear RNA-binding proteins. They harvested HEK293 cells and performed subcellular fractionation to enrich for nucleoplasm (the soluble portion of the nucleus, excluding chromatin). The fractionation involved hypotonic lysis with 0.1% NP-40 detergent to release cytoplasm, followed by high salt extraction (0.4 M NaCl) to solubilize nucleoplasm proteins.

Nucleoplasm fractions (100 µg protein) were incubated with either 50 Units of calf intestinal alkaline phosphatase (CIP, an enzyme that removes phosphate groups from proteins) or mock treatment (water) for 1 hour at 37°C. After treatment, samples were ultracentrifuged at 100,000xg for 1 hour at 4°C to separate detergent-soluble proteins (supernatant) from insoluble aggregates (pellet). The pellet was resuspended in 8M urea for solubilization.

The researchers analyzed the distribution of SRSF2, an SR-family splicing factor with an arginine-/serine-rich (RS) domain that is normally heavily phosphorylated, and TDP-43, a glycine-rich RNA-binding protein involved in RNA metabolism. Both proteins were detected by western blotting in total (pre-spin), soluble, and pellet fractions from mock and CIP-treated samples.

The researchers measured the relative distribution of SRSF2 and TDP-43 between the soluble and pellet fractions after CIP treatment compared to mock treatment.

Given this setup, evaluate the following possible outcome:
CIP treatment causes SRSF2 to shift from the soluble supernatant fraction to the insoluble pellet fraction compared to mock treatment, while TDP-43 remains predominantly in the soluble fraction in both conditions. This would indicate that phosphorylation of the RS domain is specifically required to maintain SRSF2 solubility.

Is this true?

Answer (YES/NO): YES